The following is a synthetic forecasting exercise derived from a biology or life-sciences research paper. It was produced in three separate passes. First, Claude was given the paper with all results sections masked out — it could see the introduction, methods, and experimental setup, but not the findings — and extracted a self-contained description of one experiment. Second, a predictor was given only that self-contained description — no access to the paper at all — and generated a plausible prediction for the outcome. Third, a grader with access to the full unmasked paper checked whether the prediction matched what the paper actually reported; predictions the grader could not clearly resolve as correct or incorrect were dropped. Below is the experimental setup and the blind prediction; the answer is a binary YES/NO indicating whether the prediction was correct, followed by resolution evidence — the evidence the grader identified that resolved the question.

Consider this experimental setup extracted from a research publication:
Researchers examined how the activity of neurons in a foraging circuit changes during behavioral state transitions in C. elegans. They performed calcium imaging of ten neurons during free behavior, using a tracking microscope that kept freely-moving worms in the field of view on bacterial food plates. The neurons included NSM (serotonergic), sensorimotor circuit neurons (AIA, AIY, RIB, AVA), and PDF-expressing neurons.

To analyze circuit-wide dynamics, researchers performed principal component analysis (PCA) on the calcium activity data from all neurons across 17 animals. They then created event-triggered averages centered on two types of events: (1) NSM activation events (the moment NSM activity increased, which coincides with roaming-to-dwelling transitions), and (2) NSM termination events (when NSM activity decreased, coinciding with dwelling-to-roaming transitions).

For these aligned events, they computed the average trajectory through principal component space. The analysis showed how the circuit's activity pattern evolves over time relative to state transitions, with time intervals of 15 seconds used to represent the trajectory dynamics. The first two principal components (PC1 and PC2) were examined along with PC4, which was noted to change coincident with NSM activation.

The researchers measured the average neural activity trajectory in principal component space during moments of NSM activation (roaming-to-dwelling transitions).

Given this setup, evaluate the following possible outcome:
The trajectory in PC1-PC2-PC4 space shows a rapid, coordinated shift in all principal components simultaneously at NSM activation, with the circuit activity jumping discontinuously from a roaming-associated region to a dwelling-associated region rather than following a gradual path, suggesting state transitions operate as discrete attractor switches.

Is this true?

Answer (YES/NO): NO